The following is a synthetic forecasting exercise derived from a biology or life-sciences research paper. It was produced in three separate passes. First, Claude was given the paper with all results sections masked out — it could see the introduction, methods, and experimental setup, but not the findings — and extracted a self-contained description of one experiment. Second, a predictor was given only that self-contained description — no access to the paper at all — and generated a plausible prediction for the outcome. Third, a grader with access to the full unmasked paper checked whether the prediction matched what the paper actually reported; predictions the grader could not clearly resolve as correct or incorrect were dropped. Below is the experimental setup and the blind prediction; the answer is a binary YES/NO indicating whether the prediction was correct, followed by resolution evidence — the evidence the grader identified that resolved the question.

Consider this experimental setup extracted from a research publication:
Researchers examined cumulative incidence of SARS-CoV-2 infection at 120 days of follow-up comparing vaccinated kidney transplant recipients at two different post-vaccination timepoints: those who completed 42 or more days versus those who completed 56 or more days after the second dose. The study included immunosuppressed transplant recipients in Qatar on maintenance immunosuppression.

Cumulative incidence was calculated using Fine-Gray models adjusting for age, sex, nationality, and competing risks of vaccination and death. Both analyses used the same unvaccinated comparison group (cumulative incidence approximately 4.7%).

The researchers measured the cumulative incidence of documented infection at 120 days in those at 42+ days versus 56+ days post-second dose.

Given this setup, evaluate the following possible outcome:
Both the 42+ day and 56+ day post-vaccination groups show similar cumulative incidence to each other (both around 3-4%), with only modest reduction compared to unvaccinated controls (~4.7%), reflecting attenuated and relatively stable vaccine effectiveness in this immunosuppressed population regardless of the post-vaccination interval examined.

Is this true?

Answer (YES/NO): NO